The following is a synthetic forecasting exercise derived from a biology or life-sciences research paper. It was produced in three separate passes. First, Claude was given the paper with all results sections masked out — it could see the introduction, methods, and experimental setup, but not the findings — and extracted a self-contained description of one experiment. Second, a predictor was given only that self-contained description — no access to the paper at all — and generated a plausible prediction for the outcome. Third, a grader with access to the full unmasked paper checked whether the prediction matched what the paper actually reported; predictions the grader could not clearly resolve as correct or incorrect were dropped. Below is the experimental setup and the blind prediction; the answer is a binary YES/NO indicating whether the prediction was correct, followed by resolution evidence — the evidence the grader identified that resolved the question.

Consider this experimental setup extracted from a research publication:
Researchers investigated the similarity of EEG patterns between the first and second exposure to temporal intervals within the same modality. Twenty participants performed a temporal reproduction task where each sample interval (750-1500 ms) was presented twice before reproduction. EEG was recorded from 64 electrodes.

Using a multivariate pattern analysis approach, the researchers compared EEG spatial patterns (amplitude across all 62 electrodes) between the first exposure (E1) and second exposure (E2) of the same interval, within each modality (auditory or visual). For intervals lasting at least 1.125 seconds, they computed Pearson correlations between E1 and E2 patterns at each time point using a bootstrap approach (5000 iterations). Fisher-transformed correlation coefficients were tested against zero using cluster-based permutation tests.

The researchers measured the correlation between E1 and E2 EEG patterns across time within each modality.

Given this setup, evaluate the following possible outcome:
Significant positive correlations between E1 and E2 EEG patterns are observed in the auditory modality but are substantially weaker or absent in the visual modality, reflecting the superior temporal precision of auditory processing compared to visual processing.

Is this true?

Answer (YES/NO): NO